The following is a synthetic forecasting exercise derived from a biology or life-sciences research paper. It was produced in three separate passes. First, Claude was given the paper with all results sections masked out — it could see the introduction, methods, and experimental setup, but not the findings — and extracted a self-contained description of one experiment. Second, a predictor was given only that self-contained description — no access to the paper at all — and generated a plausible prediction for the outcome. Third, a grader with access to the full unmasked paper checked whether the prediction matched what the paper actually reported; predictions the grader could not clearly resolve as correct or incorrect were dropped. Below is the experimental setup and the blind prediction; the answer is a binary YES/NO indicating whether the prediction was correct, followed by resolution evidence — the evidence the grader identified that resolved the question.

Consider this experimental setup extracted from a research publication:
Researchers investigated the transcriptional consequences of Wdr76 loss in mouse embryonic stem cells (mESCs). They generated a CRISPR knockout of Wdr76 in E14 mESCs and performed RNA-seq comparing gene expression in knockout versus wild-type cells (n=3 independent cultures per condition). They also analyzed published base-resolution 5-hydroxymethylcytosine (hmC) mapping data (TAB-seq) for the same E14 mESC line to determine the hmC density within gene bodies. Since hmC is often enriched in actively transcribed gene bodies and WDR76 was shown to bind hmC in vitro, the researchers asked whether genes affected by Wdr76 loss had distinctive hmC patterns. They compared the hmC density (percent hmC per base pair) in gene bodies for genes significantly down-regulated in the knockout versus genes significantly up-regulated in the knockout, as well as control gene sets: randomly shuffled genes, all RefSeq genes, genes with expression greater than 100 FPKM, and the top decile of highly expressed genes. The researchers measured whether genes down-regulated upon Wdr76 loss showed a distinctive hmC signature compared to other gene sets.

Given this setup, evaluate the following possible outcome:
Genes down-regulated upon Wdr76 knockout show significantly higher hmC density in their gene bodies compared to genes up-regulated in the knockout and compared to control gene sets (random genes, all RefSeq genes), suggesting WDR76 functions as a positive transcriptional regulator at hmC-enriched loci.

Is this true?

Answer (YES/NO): YES